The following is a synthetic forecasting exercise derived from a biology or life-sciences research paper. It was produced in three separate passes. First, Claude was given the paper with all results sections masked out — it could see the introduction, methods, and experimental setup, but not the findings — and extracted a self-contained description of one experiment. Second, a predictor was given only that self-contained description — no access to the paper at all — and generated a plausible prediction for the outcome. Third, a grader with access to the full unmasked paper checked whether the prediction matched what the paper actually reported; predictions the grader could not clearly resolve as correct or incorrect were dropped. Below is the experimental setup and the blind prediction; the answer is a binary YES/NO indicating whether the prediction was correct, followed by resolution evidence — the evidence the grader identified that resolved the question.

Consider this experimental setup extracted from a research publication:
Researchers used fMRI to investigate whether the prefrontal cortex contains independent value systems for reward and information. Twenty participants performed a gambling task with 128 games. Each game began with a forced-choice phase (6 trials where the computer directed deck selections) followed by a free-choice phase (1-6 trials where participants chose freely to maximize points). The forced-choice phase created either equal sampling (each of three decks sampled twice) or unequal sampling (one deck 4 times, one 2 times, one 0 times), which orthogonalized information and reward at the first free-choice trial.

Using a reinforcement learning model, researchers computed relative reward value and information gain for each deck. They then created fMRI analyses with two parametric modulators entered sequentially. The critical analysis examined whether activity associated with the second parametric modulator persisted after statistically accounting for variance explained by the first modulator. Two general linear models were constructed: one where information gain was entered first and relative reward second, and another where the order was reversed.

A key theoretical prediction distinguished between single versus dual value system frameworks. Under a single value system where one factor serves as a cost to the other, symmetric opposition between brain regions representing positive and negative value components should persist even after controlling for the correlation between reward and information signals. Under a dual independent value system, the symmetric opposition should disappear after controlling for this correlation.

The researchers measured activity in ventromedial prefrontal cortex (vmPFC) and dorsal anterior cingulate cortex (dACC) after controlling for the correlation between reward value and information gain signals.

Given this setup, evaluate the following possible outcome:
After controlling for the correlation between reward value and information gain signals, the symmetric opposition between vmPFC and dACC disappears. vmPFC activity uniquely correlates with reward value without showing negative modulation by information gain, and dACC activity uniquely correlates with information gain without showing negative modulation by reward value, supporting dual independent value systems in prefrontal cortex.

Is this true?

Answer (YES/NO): YES